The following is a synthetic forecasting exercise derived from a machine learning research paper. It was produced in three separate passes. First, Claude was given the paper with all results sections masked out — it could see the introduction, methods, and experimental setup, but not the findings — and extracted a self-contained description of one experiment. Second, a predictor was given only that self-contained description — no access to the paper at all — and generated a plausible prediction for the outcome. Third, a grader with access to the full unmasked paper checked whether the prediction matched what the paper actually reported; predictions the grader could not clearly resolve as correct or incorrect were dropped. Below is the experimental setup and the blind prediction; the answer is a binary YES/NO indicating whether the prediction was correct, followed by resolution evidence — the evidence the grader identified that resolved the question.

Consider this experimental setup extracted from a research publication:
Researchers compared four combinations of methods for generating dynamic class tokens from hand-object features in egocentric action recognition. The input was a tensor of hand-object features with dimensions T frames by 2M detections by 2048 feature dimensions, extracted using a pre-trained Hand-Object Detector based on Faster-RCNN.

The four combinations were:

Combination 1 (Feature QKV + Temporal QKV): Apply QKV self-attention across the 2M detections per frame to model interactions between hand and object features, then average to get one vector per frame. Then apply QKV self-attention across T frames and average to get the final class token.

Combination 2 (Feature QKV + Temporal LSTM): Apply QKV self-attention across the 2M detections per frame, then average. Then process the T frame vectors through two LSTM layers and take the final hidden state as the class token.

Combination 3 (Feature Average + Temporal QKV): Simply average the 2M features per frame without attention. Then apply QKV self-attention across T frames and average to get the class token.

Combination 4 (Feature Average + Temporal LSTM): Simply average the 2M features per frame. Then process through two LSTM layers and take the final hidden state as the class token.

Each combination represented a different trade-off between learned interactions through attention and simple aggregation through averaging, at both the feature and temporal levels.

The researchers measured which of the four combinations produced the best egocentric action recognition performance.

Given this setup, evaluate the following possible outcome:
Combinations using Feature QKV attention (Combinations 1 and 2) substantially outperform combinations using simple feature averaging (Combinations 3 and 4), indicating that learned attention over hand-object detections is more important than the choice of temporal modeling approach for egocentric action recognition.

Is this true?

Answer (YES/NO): NO